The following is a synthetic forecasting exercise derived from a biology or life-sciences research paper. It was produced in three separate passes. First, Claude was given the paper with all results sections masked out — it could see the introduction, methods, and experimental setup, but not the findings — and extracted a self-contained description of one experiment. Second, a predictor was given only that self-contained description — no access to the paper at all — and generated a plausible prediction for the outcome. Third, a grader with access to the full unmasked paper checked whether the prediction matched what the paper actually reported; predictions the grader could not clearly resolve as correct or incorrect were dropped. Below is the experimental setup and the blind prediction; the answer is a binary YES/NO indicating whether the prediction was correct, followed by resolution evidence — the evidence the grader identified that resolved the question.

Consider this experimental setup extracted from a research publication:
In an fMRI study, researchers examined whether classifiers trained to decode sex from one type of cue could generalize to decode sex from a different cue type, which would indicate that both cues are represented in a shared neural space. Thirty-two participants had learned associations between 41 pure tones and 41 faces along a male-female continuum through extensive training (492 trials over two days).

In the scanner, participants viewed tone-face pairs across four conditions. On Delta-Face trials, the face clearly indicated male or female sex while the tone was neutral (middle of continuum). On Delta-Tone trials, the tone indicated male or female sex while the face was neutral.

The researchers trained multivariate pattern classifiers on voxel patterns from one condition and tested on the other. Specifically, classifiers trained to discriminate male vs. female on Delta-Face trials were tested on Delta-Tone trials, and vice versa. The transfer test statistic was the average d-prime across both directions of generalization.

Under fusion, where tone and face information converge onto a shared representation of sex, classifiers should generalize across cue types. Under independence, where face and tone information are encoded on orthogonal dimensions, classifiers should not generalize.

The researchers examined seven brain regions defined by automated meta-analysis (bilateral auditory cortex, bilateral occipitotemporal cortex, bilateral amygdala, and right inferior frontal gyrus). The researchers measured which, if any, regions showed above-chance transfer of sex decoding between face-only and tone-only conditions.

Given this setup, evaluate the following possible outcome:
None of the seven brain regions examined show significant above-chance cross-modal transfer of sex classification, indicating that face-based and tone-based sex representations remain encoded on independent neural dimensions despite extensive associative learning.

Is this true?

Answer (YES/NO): NO